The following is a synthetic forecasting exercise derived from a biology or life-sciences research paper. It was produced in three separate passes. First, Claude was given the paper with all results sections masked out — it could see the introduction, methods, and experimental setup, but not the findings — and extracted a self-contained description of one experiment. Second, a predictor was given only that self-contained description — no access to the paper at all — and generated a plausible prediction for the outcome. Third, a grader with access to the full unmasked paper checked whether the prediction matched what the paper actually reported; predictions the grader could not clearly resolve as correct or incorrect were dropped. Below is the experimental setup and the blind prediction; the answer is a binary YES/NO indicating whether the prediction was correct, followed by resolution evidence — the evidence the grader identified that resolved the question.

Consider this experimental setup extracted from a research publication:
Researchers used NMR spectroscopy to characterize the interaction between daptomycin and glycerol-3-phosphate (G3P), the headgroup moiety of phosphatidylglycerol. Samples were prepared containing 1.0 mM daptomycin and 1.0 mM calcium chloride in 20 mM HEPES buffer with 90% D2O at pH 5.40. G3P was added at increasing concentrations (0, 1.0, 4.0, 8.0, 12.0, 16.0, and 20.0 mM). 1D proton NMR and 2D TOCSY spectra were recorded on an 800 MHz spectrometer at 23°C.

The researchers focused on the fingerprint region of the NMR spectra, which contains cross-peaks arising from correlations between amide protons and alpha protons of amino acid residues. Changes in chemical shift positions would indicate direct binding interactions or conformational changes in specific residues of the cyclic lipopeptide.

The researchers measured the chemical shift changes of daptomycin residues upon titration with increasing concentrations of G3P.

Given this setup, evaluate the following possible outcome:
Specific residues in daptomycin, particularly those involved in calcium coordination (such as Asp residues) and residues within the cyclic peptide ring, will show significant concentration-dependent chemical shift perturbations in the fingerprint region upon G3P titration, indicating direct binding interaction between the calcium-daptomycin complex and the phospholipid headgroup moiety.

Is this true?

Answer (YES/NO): NO